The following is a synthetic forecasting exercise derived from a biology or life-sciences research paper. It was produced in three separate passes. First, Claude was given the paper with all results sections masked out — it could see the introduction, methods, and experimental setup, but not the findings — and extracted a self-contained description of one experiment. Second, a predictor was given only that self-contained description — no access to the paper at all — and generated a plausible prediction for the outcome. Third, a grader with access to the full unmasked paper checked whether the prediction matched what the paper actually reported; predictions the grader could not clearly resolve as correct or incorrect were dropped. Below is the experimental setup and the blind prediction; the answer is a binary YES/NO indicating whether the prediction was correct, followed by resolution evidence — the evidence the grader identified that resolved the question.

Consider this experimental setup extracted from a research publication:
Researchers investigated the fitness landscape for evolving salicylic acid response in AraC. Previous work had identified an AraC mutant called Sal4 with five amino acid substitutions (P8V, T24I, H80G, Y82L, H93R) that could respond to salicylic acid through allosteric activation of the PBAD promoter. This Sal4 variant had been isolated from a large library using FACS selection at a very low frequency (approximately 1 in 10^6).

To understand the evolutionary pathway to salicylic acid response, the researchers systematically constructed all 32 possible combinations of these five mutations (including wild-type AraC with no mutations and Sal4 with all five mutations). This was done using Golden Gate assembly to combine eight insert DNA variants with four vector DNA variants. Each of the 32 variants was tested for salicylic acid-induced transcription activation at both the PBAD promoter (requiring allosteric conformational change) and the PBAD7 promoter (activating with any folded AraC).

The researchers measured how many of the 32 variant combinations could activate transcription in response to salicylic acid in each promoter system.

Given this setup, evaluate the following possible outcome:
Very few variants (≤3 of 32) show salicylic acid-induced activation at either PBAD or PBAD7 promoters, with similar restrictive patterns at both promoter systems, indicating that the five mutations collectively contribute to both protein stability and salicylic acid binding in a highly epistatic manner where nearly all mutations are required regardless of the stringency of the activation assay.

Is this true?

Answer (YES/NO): NO